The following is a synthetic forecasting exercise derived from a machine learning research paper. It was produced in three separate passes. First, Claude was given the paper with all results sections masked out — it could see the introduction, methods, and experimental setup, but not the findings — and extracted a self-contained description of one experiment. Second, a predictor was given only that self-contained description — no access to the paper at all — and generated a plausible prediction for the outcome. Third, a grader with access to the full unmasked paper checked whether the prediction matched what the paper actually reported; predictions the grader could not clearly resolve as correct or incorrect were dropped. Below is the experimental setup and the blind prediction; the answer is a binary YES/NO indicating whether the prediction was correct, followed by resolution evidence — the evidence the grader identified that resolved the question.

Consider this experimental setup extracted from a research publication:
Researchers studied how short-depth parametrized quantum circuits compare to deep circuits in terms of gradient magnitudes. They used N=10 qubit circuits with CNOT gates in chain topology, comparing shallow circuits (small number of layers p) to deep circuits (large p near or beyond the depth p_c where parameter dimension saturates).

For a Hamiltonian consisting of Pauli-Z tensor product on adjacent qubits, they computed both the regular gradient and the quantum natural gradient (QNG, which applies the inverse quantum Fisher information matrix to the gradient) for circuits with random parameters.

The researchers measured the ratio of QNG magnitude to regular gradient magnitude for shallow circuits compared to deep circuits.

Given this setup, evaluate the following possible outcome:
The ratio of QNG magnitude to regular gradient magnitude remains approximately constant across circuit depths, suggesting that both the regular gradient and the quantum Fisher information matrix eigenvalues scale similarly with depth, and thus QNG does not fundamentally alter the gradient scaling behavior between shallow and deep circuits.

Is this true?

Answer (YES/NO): NO